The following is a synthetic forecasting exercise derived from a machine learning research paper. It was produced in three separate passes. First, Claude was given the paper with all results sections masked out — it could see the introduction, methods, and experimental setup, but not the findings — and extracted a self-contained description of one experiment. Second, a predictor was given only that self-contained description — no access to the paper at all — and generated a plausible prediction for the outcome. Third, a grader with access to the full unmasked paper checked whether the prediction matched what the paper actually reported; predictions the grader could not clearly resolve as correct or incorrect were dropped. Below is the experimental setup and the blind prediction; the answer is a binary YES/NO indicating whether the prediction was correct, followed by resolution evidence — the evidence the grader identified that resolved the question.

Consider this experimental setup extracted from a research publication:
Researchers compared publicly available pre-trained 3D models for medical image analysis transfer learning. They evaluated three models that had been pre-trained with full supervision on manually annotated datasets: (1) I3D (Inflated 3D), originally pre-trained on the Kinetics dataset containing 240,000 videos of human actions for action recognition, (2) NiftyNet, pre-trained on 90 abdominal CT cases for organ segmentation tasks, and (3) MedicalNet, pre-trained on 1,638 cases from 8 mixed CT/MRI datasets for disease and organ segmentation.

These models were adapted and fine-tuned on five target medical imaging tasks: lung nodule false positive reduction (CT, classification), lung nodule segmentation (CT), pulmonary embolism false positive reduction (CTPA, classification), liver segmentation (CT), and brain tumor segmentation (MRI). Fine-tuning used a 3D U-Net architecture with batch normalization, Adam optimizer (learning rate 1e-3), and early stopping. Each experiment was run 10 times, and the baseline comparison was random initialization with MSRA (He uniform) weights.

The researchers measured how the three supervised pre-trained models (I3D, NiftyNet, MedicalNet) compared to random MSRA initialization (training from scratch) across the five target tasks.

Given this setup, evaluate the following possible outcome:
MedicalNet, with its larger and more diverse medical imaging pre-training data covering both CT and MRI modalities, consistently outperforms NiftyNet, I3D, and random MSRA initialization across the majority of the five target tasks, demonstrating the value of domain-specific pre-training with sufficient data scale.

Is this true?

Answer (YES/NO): NO